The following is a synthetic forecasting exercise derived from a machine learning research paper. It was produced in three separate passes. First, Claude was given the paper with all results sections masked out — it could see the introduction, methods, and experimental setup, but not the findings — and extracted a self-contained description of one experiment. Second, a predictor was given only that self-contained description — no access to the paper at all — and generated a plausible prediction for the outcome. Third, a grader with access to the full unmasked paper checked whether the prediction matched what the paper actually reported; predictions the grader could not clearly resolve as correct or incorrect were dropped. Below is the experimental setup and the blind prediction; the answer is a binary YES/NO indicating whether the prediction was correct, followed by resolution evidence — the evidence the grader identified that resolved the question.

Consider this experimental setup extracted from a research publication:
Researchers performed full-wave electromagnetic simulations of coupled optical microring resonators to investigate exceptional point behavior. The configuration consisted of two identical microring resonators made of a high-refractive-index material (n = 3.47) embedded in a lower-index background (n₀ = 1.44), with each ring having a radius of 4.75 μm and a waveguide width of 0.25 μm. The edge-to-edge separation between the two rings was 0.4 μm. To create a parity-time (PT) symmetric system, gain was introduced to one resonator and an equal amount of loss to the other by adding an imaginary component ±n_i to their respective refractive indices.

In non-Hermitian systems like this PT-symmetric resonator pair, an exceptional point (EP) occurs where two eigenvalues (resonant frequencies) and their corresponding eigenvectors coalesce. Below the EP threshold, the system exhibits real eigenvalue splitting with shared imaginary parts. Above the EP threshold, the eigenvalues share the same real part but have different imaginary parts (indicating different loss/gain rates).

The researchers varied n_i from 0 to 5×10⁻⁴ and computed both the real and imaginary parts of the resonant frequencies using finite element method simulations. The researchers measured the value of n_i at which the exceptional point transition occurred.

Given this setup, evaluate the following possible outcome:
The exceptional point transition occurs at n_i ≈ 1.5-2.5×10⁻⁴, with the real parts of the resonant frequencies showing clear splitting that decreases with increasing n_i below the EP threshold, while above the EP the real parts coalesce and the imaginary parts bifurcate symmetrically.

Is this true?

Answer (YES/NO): NO